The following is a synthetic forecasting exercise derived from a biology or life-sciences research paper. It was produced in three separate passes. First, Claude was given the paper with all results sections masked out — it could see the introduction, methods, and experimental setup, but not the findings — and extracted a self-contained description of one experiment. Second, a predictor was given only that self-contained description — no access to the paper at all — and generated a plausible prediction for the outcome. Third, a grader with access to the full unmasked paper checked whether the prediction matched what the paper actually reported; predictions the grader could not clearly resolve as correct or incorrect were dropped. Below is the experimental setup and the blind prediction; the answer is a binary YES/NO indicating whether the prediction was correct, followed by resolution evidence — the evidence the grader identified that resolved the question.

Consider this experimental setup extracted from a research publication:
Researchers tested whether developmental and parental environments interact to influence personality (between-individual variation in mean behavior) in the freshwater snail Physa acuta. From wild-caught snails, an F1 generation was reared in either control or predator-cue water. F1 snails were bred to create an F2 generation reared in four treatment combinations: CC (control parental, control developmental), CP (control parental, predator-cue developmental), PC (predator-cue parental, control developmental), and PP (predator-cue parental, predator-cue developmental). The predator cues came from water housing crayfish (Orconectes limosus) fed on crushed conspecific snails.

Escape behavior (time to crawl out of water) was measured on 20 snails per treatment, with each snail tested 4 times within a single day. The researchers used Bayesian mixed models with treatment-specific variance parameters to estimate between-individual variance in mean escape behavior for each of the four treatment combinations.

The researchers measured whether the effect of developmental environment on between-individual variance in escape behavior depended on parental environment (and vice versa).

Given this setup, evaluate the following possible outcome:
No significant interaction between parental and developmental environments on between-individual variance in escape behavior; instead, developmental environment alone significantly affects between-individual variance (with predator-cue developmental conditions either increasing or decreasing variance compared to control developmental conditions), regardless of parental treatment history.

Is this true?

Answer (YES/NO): YES